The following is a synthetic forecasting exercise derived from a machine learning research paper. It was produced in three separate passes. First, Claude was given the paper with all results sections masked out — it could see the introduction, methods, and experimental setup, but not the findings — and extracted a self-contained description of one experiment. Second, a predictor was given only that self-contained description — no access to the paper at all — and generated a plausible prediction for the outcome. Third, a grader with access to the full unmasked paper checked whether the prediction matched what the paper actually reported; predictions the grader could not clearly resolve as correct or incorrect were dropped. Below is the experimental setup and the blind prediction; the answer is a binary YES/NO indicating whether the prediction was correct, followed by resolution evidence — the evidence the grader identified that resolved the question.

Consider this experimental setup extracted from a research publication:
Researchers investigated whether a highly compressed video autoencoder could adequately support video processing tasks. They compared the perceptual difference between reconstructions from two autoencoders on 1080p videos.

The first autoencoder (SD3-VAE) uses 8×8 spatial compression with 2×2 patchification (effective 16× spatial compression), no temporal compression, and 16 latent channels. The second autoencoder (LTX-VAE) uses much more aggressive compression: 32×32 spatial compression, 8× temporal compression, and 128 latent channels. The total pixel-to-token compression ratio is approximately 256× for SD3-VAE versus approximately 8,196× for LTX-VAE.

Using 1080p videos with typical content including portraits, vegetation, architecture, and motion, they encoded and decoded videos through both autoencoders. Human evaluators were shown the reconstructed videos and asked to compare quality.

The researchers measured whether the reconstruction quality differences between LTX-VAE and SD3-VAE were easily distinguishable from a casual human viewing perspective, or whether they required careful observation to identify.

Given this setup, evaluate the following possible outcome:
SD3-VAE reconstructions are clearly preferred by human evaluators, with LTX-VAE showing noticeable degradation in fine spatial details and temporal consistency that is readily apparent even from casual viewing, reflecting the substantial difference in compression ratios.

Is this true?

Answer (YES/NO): NO